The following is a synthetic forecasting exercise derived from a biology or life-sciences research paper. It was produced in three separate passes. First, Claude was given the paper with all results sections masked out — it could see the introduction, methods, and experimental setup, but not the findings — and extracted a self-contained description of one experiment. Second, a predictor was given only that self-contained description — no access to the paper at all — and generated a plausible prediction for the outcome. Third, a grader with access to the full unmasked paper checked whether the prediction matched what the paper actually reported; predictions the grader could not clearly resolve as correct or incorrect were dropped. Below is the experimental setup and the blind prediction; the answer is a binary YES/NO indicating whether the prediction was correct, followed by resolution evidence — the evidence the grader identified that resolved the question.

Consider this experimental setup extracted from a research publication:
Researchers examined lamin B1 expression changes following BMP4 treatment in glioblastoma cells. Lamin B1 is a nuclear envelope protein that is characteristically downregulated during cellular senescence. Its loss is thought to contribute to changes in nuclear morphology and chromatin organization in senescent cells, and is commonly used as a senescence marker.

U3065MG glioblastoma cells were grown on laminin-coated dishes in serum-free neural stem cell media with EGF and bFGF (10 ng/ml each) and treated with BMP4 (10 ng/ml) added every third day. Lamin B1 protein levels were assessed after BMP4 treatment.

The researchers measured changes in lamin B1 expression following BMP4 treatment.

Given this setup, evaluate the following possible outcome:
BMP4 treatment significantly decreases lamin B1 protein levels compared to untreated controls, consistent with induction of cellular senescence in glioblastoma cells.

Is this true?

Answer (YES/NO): YES